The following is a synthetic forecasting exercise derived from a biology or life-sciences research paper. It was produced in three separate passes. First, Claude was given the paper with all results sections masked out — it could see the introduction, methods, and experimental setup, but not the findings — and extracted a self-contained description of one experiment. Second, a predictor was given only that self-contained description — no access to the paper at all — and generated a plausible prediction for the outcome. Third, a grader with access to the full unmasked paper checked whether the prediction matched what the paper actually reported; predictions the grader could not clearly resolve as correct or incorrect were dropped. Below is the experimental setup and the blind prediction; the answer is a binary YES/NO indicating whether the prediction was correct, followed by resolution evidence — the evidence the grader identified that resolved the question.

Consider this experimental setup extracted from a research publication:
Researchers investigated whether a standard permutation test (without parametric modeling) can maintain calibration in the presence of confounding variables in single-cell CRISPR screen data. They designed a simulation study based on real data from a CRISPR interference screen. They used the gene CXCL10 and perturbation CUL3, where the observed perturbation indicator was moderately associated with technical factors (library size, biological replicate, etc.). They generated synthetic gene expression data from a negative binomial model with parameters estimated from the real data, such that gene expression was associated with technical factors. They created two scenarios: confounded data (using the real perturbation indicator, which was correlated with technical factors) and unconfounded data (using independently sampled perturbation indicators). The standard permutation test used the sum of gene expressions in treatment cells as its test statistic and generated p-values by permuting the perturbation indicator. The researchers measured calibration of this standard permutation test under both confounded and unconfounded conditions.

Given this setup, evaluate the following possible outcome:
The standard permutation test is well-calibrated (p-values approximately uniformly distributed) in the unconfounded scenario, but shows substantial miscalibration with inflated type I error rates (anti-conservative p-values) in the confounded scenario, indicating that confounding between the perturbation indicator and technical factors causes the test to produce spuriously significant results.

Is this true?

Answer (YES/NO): YES